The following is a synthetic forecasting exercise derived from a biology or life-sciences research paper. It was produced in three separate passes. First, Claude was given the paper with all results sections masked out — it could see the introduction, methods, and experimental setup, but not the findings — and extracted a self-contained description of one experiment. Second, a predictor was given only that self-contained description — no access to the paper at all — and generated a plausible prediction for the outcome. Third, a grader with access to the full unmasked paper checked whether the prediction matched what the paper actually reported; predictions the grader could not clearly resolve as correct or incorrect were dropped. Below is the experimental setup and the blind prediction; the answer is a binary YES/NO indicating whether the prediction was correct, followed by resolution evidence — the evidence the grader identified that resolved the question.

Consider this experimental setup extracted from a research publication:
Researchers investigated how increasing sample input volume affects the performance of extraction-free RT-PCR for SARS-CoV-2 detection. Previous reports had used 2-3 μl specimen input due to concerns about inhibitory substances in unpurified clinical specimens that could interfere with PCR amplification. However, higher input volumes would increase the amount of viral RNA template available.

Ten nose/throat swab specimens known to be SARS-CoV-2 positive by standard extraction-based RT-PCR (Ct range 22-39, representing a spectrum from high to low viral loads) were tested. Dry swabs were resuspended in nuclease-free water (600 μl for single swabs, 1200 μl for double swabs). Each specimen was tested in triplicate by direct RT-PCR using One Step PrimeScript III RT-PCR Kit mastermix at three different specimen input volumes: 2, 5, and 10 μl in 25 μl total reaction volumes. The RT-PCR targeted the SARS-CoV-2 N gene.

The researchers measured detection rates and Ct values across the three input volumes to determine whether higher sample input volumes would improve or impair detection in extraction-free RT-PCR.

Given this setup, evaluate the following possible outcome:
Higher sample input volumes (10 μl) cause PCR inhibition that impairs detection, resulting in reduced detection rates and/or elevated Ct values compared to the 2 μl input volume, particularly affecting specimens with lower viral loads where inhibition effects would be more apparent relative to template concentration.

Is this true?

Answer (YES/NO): NO